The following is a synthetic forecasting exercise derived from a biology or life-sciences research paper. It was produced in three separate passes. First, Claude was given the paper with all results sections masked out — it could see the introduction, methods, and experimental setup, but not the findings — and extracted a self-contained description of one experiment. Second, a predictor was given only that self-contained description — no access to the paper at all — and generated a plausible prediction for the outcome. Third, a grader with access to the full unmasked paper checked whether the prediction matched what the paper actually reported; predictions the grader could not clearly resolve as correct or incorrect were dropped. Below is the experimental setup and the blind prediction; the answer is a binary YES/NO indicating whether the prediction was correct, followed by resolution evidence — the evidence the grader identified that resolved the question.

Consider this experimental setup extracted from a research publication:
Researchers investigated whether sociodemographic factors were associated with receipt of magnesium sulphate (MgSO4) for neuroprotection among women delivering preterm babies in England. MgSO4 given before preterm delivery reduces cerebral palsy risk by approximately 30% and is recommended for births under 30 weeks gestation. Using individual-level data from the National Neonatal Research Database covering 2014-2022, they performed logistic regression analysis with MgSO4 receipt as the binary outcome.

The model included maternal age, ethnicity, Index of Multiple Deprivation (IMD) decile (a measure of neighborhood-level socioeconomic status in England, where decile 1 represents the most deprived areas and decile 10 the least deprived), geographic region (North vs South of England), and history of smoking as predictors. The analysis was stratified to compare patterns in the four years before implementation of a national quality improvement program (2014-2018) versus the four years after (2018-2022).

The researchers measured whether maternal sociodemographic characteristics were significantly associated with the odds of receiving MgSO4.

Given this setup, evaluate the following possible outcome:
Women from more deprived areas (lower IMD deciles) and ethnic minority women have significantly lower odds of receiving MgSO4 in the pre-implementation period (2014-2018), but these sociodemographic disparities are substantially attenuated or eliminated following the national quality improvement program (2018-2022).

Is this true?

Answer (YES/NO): NO